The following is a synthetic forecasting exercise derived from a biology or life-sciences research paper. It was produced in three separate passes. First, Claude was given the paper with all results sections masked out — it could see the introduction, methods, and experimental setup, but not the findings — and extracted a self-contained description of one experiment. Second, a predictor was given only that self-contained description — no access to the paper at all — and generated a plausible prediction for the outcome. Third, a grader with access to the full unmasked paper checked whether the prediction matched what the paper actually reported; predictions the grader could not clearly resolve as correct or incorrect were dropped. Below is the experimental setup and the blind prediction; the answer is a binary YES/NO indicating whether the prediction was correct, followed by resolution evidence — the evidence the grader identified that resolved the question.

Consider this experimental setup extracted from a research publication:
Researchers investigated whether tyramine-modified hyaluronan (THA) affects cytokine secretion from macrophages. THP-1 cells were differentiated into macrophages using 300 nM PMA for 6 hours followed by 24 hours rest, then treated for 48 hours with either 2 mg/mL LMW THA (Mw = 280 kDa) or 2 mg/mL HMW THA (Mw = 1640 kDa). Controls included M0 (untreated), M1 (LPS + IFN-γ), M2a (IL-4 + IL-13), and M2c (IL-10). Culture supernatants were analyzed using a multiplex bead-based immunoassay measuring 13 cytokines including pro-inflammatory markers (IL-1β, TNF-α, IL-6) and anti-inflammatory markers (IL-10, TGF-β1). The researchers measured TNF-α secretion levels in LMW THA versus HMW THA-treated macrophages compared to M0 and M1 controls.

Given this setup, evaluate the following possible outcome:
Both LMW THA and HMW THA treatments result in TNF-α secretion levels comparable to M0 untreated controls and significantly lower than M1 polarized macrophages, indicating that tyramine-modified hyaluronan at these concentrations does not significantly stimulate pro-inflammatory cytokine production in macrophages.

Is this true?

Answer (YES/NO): NO